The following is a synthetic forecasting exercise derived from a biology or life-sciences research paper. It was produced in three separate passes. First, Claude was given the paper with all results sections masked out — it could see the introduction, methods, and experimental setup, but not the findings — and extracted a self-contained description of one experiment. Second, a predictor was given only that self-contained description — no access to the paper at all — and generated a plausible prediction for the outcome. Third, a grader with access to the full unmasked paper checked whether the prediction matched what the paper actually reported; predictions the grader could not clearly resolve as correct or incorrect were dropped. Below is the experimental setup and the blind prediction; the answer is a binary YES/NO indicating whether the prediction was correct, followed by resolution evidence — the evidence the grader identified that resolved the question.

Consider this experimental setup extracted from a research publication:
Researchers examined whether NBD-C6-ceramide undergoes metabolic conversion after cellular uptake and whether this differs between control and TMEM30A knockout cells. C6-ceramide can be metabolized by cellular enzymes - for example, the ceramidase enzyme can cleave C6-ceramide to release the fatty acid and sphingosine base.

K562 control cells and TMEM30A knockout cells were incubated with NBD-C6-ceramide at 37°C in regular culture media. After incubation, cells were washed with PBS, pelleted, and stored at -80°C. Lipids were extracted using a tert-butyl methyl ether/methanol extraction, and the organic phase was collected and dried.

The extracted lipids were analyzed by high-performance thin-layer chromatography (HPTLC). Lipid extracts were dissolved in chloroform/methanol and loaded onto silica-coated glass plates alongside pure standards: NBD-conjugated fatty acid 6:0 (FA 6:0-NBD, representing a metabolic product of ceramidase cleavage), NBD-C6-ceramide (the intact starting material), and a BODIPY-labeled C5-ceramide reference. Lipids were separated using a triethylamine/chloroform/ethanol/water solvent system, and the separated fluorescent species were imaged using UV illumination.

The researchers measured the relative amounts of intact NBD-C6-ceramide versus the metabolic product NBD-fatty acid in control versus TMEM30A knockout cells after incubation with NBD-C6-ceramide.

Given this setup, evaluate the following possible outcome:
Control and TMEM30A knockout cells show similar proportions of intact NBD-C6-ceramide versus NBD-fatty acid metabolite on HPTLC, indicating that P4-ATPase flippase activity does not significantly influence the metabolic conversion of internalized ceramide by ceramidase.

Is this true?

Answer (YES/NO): YES